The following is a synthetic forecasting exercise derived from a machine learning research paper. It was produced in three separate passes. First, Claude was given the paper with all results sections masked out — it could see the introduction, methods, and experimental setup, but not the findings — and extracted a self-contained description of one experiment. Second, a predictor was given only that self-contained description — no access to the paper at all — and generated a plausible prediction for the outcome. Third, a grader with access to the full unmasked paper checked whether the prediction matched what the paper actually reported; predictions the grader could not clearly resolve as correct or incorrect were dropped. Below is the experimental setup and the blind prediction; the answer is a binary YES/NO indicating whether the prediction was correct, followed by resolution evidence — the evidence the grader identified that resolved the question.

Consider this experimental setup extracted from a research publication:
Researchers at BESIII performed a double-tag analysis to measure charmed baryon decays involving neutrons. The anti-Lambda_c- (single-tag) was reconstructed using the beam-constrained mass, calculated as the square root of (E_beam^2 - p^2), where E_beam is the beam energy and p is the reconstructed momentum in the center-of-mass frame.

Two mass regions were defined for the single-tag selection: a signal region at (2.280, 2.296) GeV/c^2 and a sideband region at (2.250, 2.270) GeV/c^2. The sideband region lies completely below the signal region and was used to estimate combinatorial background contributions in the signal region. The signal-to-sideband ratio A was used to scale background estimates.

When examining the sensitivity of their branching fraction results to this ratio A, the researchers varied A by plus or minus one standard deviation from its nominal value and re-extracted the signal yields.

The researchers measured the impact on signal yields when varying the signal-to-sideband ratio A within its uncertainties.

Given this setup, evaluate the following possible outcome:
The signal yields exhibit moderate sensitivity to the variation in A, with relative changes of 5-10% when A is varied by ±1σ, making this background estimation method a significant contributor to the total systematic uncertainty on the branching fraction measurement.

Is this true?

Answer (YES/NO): NO